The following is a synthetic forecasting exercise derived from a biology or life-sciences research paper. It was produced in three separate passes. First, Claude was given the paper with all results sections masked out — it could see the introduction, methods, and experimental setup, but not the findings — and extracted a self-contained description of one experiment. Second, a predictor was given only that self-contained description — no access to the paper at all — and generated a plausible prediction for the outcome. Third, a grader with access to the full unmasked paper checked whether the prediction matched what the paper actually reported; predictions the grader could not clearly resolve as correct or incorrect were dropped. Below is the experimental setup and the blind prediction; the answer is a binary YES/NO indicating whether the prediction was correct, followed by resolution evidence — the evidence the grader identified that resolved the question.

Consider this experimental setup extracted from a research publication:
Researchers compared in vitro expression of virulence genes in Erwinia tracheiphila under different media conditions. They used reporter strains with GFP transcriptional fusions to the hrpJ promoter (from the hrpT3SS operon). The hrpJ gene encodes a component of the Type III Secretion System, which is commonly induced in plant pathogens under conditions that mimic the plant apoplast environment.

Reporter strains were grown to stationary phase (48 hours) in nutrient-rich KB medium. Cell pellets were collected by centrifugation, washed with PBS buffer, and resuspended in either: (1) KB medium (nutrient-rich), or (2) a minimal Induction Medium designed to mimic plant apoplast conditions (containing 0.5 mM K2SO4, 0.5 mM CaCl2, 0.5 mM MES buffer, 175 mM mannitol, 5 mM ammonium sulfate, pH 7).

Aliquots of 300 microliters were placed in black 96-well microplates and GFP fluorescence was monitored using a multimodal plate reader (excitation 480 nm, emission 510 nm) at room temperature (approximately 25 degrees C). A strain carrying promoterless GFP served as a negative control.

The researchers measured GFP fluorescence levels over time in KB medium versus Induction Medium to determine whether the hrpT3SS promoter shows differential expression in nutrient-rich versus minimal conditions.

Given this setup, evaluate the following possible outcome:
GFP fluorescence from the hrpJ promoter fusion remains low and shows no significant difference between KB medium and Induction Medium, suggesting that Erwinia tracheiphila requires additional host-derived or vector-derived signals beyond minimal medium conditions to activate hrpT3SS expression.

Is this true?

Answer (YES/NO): NO